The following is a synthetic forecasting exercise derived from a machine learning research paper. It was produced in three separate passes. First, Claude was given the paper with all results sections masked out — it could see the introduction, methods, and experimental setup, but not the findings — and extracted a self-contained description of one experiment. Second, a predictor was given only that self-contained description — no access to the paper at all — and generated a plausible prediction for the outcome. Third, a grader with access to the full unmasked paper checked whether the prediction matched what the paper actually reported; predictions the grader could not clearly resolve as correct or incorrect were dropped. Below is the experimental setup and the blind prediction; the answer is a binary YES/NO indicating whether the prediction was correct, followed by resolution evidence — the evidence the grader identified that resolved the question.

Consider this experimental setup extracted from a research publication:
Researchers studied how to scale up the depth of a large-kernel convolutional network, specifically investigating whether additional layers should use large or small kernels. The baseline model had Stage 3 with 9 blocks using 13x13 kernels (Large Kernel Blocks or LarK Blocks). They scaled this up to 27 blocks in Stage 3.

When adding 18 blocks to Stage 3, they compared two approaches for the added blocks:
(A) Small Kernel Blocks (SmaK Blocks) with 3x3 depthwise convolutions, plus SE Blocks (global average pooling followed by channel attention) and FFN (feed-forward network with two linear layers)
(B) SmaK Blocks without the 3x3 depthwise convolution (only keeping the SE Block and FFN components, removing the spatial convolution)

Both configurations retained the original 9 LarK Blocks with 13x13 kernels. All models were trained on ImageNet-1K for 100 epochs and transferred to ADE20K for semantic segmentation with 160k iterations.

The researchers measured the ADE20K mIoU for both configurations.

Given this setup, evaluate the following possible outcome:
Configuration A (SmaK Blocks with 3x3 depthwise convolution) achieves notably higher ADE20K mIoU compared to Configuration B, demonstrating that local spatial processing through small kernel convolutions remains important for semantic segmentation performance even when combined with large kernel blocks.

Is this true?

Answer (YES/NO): YES